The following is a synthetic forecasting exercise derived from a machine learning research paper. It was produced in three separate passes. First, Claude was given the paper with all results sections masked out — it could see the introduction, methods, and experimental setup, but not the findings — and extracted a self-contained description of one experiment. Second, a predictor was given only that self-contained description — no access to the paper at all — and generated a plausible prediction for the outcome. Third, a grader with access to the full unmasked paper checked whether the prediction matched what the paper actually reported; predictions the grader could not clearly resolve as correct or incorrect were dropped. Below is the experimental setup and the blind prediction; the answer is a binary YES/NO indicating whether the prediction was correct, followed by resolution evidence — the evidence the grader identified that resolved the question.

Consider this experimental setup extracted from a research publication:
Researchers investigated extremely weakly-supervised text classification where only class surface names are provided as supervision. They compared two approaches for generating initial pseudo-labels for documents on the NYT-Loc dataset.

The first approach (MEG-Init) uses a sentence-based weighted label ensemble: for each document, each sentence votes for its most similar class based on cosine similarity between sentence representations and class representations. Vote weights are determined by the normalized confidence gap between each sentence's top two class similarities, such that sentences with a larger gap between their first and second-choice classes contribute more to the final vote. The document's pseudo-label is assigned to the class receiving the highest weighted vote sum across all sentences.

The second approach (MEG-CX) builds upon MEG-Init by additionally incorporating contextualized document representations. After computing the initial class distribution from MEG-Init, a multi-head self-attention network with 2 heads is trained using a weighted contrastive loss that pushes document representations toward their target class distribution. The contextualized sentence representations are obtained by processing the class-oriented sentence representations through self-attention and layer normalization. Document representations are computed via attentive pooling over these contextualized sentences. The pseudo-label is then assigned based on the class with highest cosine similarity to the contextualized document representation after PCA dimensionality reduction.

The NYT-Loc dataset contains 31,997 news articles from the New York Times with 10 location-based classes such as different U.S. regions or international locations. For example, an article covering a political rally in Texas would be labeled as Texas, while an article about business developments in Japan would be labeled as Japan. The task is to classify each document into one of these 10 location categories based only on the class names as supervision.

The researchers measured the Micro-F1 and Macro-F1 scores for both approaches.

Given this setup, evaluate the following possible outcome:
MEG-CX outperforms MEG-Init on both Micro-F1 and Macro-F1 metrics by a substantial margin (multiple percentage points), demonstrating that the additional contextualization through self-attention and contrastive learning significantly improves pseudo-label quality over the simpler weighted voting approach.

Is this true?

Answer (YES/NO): YES